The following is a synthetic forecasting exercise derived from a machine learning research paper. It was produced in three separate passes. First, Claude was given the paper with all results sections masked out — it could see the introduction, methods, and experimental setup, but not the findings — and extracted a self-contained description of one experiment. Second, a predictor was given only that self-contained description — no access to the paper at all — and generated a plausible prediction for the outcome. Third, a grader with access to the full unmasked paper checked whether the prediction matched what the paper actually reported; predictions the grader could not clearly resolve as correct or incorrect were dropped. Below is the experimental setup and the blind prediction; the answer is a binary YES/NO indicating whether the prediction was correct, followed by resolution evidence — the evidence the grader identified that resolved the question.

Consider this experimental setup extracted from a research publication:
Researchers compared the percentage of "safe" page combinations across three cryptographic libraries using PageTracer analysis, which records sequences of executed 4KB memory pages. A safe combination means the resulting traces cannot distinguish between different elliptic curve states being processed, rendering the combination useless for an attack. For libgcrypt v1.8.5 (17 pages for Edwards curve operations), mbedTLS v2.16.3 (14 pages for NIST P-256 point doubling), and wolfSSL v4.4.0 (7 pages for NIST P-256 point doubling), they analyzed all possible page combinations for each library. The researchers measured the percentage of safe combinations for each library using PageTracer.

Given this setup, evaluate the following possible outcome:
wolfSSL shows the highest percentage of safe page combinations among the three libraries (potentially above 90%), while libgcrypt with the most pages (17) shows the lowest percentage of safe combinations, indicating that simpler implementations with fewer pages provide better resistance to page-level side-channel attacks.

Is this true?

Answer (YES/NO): NO